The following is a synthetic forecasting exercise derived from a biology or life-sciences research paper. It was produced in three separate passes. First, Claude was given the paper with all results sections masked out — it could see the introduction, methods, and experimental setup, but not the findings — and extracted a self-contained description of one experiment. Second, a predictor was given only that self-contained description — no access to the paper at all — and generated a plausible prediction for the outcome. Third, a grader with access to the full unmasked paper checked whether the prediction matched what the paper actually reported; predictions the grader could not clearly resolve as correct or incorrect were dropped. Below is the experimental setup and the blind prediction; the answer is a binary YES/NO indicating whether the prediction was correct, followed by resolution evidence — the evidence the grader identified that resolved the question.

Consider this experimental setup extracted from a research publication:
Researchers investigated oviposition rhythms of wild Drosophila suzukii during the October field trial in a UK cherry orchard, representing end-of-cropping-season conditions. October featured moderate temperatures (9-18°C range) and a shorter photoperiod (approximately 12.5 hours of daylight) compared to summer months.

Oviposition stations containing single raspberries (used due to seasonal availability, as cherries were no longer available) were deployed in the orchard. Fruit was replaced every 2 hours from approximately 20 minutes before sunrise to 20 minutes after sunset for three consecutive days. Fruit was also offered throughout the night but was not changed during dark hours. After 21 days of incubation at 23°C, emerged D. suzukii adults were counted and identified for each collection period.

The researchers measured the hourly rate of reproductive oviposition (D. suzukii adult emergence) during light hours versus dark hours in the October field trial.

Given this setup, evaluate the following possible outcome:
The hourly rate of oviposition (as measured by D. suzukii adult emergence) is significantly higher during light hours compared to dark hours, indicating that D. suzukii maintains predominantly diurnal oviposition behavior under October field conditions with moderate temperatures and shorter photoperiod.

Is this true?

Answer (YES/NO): YES